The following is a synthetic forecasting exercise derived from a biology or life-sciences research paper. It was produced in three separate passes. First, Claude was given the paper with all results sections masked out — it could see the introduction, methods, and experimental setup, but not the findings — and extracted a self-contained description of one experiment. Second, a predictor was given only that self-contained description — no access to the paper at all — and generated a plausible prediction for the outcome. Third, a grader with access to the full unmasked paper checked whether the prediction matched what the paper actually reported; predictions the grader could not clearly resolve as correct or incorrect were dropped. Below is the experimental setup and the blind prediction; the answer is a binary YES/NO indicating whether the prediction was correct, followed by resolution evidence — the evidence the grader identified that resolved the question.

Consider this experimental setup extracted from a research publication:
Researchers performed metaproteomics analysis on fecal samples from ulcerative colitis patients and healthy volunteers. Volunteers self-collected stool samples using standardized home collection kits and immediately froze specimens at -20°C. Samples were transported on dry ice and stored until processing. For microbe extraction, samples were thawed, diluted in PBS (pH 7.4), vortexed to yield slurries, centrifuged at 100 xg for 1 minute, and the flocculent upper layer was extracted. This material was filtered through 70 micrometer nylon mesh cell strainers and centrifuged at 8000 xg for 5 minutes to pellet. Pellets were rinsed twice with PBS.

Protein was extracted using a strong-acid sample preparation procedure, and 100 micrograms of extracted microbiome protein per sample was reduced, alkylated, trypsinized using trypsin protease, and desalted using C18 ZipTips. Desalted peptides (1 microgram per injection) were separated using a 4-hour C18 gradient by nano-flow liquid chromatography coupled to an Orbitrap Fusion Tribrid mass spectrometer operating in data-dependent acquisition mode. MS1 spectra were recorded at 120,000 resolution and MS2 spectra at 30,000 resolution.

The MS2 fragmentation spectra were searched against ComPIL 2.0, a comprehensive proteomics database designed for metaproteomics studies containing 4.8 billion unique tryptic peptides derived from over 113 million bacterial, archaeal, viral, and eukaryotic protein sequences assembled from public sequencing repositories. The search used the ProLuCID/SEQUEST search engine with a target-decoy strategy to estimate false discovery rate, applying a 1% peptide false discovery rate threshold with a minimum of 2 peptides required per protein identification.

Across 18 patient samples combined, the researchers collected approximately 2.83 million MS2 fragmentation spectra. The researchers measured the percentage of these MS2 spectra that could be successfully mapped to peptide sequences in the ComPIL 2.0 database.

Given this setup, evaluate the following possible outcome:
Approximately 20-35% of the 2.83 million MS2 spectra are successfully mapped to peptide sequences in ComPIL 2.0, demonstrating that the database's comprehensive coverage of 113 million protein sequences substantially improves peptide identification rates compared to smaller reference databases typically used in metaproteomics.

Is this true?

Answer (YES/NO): NO